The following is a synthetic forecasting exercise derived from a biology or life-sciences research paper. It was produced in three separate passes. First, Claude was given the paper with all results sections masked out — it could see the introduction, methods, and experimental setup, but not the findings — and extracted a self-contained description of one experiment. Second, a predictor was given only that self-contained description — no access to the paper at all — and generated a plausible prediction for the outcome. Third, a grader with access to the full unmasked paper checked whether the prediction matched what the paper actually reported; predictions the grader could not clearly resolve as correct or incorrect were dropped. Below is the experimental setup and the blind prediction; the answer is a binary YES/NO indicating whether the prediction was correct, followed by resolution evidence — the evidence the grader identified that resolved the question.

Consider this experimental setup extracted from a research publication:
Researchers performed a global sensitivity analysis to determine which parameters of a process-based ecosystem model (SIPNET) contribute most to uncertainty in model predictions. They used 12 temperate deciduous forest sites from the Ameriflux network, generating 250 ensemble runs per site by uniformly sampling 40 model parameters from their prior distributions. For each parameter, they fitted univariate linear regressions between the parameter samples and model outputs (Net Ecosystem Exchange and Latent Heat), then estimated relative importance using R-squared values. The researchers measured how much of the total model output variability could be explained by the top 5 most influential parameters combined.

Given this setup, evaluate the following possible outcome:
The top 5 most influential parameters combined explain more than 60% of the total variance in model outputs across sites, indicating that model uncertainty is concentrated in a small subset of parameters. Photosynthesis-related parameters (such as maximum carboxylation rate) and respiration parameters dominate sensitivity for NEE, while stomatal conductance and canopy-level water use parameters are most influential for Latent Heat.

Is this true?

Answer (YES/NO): NO